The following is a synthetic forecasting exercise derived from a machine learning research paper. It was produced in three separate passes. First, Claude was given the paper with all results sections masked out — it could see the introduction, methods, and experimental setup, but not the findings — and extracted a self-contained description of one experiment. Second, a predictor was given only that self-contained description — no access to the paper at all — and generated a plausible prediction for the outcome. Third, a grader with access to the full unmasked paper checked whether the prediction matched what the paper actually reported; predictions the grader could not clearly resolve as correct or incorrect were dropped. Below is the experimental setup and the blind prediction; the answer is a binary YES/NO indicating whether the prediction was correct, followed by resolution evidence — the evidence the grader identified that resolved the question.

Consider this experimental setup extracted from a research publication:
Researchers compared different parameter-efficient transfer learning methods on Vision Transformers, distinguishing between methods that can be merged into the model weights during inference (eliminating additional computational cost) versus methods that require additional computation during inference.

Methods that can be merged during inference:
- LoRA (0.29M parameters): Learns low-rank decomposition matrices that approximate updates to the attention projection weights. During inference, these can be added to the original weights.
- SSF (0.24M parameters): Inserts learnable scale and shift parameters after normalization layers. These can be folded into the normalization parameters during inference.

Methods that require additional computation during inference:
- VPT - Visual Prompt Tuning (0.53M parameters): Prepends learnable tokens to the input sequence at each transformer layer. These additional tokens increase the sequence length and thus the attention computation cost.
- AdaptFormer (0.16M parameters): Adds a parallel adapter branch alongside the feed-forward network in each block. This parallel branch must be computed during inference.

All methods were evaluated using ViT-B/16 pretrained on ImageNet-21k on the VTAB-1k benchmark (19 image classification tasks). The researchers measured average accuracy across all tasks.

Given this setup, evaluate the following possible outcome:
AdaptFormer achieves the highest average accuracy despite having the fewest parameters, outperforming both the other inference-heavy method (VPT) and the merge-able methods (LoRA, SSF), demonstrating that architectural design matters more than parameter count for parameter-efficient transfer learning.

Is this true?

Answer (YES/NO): NO